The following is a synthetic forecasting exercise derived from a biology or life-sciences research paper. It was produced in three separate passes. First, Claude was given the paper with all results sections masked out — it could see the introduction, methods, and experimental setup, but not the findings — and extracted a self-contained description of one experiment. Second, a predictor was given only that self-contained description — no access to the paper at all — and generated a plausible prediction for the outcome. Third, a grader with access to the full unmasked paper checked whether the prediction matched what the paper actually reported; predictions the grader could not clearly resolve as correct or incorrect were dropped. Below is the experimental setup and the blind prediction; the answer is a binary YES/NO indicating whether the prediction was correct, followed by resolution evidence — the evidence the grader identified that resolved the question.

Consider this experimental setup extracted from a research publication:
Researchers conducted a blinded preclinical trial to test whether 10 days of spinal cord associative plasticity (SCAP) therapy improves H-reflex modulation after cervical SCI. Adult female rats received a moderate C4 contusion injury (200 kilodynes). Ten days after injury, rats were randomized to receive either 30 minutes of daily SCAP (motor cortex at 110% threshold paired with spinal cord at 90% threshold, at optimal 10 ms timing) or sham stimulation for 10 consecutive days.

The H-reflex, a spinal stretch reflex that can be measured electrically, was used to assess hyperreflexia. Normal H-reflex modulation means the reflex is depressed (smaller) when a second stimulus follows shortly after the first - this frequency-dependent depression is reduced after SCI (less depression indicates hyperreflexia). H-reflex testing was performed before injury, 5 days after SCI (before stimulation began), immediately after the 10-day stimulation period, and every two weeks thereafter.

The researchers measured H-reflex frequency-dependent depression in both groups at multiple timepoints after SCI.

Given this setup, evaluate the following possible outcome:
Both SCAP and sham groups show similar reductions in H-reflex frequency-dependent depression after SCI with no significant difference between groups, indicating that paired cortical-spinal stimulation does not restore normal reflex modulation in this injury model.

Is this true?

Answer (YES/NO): NO